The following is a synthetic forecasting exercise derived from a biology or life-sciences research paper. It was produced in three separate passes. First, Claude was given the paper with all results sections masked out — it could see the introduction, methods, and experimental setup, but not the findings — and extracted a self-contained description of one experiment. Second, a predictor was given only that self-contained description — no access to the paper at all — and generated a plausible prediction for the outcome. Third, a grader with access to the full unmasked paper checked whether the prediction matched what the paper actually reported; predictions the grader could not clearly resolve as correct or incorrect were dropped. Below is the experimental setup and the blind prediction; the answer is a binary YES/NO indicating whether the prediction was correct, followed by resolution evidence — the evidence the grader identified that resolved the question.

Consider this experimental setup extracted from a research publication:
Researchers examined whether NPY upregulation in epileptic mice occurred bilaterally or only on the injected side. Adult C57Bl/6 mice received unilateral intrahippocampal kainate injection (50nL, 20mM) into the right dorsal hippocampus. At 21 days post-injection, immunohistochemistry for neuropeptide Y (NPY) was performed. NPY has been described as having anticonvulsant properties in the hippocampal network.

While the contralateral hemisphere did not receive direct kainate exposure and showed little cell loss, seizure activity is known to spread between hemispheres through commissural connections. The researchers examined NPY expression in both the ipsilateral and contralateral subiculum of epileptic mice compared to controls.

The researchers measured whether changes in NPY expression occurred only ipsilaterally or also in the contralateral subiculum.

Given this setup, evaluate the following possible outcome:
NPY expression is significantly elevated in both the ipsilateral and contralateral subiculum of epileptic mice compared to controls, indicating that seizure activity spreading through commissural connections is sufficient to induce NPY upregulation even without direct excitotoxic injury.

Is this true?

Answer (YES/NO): YES